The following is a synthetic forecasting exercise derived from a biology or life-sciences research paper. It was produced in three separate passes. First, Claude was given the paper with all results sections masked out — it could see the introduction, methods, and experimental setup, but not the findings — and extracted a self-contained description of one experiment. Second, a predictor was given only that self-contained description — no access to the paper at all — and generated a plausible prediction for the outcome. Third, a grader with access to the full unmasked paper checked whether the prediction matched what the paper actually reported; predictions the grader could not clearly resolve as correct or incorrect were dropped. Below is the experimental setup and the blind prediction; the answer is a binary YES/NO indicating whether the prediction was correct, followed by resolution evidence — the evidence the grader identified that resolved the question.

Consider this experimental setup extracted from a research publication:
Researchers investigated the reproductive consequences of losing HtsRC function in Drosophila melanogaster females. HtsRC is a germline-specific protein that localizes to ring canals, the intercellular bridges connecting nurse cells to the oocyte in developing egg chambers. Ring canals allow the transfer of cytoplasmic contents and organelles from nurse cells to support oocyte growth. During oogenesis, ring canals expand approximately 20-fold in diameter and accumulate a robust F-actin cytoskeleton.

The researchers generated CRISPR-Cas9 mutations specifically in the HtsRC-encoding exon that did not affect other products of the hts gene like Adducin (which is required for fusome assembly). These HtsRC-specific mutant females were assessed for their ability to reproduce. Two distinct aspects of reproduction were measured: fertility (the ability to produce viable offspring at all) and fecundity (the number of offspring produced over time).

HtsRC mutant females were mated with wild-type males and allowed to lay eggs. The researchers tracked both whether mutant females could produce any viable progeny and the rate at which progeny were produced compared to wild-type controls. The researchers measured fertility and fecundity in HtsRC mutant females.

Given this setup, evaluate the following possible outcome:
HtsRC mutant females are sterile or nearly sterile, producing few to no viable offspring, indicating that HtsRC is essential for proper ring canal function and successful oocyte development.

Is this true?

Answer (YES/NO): NO